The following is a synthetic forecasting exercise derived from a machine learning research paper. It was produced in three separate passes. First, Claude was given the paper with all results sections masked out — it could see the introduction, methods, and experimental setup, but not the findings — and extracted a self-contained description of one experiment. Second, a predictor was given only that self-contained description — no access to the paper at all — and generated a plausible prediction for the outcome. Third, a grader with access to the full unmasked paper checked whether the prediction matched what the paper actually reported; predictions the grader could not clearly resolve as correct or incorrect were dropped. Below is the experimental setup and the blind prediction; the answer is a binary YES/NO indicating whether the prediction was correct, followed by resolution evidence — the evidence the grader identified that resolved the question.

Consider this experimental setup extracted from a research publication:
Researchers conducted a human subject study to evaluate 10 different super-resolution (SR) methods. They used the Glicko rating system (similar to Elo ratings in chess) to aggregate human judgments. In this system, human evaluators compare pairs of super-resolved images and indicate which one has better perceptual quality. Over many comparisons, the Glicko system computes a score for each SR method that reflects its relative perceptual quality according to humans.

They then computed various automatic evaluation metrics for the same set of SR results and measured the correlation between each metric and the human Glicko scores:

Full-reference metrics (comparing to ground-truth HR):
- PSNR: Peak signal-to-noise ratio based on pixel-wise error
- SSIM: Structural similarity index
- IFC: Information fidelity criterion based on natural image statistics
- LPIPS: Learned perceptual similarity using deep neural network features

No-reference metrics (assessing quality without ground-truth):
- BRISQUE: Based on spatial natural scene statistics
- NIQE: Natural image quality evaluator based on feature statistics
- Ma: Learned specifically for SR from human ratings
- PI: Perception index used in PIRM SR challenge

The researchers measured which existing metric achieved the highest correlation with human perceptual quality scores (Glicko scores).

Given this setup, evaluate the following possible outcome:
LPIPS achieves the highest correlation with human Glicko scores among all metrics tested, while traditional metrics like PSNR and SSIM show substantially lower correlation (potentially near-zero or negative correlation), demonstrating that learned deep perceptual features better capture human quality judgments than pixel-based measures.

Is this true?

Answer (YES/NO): NO